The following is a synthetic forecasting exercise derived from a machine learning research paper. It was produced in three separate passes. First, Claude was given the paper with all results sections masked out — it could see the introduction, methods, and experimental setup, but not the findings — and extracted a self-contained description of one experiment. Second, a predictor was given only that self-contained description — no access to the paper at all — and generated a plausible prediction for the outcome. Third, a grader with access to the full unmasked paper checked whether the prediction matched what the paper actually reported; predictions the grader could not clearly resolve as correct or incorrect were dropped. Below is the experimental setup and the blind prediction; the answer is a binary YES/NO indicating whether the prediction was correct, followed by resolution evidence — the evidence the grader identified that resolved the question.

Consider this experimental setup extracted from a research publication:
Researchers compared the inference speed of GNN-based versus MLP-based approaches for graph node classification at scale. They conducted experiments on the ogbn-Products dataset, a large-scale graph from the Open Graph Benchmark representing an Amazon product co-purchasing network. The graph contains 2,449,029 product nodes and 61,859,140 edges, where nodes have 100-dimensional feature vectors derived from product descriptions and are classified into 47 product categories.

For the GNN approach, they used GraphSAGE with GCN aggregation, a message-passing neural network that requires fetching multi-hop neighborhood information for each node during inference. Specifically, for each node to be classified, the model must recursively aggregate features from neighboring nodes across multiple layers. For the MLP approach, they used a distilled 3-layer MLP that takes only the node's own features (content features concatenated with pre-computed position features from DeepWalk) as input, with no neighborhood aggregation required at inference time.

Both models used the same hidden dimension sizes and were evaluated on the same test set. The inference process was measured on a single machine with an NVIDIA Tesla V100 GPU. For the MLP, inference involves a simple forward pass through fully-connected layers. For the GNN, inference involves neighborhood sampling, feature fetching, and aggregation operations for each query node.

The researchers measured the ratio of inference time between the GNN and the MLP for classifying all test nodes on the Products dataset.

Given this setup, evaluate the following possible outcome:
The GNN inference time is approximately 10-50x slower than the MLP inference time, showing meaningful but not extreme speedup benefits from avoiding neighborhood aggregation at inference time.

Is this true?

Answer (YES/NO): NO